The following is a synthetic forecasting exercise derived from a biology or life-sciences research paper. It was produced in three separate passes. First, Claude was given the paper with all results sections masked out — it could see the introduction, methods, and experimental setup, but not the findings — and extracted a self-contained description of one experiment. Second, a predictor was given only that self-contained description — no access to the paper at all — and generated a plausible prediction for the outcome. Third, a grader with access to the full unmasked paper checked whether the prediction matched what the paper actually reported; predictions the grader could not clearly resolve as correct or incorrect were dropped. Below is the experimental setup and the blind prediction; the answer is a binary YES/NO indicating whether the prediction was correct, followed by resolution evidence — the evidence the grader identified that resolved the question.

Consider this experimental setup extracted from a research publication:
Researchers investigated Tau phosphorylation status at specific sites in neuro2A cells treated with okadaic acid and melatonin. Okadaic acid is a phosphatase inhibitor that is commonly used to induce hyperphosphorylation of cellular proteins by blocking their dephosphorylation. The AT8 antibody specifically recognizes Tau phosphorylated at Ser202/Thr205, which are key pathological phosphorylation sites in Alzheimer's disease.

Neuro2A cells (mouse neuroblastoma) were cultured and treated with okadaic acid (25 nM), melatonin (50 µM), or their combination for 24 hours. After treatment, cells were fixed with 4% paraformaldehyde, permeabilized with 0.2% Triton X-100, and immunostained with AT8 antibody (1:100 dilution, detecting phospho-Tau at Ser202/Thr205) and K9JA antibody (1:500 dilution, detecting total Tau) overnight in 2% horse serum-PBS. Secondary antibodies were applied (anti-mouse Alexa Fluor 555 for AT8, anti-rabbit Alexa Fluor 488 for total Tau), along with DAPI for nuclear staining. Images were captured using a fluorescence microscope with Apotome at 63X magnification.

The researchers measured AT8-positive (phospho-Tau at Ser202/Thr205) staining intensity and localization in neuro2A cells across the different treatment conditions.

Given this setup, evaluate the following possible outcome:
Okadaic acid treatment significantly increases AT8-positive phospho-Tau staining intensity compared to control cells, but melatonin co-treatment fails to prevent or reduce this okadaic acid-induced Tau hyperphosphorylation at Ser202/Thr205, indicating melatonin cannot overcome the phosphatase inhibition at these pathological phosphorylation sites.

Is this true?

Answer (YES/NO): NO